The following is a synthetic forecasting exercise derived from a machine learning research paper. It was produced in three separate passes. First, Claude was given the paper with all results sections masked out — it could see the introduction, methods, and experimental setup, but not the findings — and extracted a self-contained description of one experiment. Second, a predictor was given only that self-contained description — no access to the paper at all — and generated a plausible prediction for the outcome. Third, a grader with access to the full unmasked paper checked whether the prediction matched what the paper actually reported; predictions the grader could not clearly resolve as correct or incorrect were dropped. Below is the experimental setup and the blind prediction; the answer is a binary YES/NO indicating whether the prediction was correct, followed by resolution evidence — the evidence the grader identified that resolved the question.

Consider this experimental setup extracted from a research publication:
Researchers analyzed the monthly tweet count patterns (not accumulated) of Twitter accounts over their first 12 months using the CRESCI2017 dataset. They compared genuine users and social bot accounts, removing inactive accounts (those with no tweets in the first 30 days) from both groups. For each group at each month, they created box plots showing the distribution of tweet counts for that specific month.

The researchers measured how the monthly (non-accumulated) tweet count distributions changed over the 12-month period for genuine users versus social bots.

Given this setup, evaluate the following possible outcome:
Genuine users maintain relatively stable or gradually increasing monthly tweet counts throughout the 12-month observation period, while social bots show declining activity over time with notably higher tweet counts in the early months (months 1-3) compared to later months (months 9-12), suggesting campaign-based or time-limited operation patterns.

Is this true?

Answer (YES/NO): YES